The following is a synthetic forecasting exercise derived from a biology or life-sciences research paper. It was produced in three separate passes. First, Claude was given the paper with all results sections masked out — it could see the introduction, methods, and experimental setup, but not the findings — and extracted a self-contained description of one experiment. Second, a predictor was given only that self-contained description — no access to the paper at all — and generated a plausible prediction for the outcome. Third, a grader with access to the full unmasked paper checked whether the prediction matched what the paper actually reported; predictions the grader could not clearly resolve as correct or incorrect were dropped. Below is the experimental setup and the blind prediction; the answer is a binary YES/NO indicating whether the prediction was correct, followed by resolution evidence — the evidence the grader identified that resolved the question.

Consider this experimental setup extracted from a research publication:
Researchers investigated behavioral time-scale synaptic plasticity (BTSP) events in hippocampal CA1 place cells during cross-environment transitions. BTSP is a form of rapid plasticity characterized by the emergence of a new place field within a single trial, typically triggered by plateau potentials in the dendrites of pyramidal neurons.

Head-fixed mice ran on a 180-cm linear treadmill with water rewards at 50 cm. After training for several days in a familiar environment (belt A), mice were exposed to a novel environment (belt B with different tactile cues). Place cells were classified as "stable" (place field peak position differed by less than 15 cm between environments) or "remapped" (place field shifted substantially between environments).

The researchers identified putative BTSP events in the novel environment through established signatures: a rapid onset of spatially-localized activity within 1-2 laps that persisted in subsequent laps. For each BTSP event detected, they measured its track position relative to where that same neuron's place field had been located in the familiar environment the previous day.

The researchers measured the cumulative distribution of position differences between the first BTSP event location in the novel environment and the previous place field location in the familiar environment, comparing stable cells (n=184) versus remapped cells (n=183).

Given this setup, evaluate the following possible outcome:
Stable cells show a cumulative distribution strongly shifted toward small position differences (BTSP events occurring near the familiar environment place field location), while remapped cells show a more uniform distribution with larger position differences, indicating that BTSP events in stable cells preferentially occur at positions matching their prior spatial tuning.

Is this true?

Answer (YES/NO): YES